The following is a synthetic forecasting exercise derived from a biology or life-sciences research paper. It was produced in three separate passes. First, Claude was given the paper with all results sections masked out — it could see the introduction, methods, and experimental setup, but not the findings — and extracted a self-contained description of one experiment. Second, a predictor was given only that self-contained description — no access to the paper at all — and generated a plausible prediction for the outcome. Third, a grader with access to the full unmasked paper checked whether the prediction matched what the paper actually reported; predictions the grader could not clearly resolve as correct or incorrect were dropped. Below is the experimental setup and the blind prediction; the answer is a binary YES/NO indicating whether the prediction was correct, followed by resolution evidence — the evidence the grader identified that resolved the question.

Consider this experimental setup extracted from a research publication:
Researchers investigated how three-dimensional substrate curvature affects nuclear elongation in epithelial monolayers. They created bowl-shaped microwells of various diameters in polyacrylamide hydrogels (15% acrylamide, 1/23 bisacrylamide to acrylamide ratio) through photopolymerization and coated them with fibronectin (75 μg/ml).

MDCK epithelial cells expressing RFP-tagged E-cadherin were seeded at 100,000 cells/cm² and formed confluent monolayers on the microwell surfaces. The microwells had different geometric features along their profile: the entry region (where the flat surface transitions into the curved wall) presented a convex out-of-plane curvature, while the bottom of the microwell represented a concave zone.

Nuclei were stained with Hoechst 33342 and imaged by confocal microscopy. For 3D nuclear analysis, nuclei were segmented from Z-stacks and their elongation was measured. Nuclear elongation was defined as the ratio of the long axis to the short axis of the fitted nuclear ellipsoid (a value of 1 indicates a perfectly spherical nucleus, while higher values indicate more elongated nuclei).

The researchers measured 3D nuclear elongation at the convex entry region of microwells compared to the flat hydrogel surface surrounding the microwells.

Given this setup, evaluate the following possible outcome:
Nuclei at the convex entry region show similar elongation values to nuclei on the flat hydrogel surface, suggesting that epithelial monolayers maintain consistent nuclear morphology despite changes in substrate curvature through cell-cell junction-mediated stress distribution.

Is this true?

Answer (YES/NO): NO